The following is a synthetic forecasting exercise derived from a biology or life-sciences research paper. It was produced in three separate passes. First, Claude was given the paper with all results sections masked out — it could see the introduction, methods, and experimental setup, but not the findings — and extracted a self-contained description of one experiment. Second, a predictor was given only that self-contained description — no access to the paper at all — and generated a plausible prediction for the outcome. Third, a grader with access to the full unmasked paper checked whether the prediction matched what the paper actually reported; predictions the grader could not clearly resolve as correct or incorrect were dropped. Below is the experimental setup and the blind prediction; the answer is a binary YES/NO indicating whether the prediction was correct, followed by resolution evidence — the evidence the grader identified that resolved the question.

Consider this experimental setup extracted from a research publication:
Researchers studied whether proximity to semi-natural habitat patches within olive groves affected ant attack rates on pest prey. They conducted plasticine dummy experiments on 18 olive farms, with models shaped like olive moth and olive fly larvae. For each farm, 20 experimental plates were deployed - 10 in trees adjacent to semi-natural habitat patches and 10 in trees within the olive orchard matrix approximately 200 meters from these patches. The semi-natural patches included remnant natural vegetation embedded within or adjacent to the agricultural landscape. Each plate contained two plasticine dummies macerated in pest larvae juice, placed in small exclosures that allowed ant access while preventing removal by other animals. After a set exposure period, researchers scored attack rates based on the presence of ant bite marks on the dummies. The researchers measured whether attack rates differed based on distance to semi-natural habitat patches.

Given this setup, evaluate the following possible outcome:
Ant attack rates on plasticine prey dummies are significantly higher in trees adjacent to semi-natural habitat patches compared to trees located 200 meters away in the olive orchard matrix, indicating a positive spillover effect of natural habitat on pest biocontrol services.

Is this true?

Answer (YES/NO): NO